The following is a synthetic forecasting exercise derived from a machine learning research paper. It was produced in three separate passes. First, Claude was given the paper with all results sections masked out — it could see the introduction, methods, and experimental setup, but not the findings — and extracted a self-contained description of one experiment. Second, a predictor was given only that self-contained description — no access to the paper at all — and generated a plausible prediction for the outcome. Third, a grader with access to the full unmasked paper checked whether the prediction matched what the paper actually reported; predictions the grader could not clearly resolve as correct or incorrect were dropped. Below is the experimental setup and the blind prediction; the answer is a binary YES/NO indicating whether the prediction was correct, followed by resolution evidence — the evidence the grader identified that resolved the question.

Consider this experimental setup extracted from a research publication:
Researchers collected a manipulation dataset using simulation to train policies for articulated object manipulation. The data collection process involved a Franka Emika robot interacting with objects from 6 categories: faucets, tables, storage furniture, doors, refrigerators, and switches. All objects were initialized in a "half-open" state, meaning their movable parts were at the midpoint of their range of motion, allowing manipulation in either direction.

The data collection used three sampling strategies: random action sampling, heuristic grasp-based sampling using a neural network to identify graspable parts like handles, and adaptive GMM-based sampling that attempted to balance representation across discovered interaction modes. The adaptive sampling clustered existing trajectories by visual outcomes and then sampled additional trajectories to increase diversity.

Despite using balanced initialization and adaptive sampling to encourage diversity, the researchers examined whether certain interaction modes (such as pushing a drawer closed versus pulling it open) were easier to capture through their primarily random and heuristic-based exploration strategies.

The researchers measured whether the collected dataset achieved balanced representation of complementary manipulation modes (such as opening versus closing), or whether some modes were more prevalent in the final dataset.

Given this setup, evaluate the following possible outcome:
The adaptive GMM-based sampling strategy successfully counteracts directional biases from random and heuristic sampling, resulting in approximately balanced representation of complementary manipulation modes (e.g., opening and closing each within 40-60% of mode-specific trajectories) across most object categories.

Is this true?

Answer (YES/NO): NO